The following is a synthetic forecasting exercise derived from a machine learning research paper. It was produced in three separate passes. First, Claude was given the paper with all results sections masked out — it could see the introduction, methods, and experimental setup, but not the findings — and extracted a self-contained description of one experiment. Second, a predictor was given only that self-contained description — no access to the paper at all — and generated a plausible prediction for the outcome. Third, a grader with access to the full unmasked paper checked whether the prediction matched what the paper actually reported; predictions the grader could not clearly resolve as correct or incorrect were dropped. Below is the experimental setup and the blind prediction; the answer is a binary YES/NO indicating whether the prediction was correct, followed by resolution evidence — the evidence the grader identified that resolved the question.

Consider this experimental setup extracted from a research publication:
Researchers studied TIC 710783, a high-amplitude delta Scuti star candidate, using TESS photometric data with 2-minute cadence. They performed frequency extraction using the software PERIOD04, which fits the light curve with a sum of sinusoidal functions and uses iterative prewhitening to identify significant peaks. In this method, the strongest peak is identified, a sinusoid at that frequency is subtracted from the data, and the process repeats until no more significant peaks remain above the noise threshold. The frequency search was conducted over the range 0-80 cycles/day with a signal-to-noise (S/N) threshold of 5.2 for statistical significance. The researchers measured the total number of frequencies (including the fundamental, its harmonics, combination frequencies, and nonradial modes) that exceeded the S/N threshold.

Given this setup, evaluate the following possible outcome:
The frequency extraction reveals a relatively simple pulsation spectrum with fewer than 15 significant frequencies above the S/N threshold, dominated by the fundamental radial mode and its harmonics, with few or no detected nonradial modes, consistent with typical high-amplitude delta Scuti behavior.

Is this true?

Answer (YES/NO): YES